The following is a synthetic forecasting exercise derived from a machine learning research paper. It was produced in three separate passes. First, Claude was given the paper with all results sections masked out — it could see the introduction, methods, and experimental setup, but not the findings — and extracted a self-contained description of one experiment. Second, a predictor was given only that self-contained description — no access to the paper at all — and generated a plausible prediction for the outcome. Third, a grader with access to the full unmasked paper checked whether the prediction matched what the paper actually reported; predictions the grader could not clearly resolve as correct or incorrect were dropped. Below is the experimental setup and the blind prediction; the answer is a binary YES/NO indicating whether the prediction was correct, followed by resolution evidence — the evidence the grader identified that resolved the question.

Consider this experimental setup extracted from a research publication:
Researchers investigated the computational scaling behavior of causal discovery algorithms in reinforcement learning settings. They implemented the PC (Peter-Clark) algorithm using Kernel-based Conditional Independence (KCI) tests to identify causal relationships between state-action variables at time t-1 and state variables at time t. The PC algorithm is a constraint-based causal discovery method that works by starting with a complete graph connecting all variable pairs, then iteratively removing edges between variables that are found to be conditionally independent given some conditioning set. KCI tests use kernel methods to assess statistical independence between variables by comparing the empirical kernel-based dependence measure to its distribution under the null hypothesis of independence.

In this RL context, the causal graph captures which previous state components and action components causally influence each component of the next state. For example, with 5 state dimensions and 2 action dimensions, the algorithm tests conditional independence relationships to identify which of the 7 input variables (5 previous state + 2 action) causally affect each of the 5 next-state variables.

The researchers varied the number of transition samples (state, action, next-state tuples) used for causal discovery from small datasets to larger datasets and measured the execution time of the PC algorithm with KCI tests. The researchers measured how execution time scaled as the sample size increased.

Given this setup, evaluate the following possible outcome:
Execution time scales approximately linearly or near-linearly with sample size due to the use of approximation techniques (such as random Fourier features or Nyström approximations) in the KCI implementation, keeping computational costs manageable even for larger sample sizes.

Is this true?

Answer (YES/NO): NO